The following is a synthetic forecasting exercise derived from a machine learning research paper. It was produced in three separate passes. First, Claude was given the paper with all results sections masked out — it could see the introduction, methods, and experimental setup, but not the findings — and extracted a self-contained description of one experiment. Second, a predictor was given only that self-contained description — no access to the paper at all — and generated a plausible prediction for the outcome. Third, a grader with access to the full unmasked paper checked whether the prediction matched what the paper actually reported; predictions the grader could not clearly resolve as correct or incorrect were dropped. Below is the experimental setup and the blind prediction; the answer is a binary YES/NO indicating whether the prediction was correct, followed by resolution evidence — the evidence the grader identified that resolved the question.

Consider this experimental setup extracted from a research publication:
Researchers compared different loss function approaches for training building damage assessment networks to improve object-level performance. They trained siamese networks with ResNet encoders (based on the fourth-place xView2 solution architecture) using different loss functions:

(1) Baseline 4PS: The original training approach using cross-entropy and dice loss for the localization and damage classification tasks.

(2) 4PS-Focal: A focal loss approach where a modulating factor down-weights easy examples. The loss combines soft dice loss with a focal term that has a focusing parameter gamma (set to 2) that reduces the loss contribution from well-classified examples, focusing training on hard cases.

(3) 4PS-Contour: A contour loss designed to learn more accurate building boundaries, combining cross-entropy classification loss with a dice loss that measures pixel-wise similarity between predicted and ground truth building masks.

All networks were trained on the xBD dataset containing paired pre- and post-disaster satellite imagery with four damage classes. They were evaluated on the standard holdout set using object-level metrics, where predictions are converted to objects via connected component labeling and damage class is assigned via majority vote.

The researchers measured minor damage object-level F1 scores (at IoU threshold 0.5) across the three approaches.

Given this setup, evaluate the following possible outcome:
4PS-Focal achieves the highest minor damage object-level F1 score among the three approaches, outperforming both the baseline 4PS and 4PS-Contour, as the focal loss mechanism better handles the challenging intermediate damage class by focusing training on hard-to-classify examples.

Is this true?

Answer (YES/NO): NO